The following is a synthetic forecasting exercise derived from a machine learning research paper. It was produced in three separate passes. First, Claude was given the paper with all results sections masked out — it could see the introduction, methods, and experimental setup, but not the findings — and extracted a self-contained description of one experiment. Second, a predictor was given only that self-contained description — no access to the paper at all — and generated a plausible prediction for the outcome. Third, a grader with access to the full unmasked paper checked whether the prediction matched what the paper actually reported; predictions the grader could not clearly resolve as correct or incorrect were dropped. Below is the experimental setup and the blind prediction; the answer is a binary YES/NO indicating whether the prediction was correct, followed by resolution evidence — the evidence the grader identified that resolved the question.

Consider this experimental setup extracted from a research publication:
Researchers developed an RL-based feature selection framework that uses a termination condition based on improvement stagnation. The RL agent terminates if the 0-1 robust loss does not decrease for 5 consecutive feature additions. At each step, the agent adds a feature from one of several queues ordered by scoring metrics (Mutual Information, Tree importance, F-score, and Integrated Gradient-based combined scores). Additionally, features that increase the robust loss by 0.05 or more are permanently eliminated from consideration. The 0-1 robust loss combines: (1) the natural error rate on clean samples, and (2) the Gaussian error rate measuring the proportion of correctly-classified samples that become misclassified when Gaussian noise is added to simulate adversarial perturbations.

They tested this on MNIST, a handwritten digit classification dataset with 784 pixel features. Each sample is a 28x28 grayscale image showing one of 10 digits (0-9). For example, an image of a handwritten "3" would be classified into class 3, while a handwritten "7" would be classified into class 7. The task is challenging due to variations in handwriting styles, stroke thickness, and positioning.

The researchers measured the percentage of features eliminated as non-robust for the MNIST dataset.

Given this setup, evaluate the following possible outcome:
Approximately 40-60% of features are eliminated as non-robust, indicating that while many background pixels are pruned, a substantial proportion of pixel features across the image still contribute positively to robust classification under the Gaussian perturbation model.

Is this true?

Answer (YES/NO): NO